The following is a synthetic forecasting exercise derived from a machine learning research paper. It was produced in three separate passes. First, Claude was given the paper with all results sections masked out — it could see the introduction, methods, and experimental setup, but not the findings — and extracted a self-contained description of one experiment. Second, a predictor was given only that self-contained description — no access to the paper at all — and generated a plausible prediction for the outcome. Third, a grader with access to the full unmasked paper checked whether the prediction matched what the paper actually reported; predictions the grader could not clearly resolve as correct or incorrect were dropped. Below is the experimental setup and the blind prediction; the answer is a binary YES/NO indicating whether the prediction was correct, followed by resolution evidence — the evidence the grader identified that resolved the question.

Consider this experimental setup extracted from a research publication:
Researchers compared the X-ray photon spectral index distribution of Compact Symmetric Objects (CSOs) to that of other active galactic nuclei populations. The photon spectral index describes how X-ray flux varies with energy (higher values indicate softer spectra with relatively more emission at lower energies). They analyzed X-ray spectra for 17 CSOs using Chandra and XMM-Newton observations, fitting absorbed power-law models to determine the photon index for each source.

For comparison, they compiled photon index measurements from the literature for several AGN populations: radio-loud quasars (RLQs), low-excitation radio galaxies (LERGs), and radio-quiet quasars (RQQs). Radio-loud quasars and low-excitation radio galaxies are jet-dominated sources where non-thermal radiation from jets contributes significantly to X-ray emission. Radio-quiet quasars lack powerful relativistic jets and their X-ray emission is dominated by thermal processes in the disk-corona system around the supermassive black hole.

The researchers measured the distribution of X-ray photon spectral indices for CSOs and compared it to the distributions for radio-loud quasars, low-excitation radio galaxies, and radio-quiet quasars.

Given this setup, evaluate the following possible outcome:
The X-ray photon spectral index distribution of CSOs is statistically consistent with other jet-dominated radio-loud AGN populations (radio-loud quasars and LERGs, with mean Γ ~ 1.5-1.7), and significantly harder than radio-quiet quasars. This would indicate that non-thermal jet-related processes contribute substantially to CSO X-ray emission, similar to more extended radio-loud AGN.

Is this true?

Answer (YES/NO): YES